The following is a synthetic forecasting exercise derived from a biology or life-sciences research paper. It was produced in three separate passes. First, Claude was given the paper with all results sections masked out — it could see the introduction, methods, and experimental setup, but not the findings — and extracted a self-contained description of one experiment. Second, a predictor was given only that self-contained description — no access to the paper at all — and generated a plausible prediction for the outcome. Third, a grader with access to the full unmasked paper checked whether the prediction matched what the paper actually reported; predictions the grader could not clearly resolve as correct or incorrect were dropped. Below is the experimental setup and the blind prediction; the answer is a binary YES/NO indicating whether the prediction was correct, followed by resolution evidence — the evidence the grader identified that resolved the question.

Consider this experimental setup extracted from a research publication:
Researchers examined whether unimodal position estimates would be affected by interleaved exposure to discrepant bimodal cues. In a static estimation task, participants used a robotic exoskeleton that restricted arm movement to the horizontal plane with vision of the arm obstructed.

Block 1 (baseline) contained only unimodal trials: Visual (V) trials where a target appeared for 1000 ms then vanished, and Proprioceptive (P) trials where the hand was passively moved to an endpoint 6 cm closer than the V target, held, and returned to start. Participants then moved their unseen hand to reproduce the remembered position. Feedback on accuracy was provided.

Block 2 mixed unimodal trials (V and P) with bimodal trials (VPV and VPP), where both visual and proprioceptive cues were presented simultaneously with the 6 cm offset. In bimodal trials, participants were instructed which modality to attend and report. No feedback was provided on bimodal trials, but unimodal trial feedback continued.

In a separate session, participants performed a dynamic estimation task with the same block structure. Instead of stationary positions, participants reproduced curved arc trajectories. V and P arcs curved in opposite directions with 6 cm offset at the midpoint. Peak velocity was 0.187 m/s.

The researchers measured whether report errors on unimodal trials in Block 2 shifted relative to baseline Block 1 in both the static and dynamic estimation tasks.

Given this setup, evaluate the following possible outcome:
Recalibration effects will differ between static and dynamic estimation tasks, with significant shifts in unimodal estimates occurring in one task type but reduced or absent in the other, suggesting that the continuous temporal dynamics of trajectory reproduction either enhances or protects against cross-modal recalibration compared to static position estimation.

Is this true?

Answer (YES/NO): YES